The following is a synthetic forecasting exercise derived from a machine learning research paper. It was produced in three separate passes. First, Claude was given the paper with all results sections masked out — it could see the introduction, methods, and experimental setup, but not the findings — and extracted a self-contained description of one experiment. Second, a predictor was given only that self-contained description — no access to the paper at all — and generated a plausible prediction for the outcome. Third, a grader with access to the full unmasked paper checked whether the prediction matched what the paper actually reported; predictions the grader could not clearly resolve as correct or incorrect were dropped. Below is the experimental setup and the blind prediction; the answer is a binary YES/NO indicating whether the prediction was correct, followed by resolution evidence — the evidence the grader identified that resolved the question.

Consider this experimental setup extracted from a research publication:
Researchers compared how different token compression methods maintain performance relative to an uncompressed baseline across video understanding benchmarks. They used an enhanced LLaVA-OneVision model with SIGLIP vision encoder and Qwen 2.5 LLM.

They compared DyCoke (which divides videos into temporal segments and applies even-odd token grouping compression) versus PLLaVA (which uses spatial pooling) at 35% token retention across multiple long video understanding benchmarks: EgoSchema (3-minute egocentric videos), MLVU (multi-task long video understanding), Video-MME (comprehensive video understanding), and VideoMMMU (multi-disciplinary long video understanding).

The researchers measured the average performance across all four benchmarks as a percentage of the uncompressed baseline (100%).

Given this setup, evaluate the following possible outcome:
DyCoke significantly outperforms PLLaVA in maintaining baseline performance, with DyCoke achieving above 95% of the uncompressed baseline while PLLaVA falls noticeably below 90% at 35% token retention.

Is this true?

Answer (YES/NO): NO